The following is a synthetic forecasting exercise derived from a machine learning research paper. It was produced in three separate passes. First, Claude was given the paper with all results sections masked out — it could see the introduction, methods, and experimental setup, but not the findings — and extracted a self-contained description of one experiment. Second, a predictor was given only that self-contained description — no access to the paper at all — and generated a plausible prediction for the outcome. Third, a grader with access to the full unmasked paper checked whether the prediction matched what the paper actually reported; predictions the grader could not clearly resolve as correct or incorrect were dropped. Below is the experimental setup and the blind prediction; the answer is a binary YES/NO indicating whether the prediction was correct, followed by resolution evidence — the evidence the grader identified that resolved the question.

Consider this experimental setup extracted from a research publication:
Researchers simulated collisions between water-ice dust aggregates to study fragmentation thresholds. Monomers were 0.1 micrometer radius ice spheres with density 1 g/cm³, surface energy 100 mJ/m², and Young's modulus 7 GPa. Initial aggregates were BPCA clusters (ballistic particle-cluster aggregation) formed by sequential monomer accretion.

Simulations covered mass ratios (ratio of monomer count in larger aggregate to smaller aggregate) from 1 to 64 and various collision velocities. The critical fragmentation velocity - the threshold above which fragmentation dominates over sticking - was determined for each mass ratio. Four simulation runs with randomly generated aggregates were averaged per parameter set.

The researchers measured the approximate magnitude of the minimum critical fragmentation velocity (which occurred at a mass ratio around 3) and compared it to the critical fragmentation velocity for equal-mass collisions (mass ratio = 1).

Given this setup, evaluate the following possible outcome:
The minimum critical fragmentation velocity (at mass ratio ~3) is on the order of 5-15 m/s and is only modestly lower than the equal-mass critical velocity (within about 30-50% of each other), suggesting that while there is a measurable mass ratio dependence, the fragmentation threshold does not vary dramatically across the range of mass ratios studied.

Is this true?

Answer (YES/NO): NO